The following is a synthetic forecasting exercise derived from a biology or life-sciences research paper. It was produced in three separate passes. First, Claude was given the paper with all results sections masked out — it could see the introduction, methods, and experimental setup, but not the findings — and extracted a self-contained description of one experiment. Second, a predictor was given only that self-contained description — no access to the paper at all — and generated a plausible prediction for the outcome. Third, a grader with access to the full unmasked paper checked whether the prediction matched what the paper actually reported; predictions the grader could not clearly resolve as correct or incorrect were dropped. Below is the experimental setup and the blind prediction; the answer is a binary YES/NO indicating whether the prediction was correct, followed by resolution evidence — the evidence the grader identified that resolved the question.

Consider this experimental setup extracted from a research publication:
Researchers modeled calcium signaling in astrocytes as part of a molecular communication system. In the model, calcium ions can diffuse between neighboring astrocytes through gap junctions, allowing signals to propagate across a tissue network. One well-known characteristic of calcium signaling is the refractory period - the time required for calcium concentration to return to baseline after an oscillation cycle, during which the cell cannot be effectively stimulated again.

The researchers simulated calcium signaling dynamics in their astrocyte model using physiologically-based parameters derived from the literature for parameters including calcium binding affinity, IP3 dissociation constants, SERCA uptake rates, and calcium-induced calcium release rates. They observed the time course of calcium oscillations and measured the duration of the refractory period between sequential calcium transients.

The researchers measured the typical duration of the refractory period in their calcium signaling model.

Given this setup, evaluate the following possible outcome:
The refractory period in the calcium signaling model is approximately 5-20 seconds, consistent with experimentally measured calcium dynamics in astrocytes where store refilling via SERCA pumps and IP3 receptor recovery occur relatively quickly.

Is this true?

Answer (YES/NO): YES